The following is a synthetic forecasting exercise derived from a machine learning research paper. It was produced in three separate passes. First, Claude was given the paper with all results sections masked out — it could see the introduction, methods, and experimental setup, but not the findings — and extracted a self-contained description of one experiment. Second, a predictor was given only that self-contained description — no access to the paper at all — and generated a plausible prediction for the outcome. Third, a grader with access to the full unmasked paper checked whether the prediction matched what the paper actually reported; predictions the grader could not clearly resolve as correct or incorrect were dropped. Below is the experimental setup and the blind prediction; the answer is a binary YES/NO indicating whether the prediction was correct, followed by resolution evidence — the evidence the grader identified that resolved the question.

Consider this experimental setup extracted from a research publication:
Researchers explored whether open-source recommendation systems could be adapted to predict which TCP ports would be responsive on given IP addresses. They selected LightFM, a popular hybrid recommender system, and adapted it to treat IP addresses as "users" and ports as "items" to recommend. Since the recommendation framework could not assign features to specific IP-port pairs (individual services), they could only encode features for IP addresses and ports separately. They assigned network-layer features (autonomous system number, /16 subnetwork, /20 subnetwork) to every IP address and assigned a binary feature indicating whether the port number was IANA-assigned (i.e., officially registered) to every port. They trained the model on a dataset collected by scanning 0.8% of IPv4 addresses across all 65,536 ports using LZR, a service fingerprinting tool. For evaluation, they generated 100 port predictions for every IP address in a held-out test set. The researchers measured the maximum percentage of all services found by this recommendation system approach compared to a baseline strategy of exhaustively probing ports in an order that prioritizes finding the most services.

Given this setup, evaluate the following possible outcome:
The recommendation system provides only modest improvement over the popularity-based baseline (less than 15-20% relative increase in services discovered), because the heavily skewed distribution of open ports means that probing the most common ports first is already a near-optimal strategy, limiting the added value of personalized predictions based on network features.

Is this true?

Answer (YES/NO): NO